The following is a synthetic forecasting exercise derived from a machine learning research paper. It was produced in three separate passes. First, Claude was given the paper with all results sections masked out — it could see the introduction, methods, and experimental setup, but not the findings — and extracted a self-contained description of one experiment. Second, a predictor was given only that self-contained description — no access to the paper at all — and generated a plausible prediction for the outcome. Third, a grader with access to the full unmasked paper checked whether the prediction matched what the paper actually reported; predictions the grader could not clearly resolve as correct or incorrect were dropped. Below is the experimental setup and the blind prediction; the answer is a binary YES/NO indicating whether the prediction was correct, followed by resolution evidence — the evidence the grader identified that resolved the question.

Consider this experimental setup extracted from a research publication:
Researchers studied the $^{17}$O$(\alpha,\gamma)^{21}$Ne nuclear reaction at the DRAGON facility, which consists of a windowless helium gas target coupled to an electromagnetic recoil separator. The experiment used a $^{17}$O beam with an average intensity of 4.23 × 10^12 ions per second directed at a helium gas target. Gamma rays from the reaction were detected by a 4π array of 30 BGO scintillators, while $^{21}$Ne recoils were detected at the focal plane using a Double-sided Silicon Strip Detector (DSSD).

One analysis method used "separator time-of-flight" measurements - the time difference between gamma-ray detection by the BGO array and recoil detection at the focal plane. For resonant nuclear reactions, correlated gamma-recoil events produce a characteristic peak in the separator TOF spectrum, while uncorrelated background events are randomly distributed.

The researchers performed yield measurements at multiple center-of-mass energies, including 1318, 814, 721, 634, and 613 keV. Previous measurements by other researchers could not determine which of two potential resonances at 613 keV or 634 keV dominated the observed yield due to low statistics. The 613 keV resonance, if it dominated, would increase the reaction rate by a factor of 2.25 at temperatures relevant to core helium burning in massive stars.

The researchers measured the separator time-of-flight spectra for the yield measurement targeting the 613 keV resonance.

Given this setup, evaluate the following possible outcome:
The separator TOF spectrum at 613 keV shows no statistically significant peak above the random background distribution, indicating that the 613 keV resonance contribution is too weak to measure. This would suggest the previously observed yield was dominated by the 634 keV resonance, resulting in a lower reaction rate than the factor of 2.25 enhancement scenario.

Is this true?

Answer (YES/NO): YES